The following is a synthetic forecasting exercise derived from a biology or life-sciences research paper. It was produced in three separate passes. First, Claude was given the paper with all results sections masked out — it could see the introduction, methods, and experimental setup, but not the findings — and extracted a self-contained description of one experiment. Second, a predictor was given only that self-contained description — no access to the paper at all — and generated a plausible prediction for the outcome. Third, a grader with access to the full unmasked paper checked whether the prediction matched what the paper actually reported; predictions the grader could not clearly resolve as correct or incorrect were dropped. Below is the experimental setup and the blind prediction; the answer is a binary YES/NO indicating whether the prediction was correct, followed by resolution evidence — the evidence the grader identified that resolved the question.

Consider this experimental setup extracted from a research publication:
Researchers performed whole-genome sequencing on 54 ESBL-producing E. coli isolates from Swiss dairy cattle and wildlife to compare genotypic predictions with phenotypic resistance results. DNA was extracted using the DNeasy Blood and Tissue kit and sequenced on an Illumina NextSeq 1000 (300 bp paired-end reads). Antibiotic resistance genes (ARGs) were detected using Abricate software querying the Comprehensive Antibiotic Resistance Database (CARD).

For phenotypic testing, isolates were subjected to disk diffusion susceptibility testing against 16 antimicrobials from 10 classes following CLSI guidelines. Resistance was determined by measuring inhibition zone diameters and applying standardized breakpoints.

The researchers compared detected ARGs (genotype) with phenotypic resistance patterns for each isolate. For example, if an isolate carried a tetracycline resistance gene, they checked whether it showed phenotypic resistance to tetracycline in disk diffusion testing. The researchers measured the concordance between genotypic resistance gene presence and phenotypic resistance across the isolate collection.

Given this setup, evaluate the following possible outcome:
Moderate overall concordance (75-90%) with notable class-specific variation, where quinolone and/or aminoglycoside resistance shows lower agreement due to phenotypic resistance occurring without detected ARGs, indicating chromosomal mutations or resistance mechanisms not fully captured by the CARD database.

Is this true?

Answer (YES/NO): NO